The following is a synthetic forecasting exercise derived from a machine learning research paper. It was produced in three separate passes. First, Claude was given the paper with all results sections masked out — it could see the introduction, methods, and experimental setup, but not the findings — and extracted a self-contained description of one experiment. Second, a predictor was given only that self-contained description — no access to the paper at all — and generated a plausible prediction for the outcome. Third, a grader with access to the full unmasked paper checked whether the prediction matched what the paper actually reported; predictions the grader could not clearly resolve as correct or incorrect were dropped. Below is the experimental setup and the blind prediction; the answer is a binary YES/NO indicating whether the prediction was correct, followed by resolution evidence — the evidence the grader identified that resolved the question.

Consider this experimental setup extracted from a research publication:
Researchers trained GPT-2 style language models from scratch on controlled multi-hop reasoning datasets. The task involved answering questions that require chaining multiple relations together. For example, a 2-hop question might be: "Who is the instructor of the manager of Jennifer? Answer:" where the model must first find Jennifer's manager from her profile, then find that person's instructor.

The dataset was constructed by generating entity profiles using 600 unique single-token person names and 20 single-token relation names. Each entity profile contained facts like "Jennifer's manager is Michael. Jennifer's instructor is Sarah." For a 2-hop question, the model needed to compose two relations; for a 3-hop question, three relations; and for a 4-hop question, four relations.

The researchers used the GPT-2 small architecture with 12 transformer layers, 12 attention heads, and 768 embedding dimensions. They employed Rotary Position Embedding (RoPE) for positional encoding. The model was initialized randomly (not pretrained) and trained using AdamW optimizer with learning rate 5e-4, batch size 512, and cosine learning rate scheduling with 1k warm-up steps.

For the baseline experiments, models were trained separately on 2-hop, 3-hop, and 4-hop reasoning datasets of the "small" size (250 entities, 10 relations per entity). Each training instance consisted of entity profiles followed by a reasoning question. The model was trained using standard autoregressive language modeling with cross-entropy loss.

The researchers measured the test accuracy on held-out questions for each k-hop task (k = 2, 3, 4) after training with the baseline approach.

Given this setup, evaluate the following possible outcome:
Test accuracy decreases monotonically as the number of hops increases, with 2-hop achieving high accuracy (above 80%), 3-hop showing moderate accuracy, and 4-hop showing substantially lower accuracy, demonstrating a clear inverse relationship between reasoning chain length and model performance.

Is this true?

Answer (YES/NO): NO